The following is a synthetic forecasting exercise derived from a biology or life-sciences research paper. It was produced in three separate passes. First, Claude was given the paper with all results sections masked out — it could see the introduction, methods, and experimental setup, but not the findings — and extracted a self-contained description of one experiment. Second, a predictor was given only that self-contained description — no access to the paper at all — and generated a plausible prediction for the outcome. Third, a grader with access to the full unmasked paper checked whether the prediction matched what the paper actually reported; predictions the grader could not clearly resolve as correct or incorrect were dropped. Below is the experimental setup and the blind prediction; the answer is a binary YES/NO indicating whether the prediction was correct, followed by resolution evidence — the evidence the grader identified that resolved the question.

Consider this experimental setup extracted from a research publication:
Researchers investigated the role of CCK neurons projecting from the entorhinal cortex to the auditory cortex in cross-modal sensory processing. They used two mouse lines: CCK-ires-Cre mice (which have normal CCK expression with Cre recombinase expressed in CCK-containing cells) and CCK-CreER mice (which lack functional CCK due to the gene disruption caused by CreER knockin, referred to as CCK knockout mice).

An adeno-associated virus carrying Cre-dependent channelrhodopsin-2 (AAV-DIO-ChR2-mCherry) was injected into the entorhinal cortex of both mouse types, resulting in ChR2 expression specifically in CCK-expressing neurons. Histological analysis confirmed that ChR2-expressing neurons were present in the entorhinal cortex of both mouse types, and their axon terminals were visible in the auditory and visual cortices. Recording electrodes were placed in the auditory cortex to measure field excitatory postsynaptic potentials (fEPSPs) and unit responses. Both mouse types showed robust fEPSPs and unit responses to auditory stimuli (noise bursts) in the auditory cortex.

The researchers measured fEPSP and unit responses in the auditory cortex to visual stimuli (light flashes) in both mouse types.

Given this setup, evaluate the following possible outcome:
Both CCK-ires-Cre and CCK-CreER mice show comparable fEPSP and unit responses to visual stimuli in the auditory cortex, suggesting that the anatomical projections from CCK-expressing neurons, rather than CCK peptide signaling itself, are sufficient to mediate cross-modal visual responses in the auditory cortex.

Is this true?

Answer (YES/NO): NO